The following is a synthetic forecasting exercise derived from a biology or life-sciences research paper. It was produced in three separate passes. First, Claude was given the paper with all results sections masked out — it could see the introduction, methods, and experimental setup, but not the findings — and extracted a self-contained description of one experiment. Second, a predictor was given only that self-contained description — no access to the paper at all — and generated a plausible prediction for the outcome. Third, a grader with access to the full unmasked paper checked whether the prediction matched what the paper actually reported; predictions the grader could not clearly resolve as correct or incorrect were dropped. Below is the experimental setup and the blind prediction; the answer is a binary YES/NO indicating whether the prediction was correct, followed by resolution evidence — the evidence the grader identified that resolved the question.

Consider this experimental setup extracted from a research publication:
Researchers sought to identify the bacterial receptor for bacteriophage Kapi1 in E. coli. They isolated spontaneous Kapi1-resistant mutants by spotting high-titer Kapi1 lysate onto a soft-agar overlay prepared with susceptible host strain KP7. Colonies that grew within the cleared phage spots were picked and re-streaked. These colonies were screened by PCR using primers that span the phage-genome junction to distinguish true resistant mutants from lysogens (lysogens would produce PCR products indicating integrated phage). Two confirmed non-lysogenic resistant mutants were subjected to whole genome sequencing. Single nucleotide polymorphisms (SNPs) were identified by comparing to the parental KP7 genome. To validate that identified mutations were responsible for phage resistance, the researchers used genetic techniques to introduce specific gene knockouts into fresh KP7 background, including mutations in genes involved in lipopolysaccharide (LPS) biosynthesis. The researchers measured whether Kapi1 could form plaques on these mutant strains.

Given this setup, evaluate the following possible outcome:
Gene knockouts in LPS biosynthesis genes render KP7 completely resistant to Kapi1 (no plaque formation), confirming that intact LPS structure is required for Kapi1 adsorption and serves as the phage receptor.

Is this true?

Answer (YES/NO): NO